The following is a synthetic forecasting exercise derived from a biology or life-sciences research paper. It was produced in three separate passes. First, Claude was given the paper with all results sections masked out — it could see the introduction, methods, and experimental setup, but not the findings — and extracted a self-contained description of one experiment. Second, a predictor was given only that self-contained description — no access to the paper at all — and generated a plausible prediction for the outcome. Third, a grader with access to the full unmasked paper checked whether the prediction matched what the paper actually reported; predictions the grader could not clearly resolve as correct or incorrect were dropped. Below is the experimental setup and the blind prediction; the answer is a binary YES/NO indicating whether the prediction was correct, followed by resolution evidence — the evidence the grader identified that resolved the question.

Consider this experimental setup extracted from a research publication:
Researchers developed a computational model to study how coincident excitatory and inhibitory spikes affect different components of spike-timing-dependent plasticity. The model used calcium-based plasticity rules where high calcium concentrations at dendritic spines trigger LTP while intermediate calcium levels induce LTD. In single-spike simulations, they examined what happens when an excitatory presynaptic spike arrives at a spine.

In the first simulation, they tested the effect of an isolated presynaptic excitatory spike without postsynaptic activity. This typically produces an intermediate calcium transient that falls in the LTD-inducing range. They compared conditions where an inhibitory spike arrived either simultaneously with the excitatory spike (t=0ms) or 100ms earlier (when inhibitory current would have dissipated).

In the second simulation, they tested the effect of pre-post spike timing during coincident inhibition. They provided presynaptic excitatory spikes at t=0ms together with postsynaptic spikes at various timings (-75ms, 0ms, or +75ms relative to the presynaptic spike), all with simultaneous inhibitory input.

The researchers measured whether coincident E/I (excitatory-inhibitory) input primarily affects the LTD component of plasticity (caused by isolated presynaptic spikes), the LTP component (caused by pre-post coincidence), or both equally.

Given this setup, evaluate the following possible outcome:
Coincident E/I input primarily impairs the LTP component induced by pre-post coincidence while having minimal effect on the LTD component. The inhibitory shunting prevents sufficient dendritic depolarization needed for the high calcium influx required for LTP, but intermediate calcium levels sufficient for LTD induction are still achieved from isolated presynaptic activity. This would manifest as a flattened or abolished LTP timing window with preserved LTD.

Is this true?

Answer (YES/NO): NO